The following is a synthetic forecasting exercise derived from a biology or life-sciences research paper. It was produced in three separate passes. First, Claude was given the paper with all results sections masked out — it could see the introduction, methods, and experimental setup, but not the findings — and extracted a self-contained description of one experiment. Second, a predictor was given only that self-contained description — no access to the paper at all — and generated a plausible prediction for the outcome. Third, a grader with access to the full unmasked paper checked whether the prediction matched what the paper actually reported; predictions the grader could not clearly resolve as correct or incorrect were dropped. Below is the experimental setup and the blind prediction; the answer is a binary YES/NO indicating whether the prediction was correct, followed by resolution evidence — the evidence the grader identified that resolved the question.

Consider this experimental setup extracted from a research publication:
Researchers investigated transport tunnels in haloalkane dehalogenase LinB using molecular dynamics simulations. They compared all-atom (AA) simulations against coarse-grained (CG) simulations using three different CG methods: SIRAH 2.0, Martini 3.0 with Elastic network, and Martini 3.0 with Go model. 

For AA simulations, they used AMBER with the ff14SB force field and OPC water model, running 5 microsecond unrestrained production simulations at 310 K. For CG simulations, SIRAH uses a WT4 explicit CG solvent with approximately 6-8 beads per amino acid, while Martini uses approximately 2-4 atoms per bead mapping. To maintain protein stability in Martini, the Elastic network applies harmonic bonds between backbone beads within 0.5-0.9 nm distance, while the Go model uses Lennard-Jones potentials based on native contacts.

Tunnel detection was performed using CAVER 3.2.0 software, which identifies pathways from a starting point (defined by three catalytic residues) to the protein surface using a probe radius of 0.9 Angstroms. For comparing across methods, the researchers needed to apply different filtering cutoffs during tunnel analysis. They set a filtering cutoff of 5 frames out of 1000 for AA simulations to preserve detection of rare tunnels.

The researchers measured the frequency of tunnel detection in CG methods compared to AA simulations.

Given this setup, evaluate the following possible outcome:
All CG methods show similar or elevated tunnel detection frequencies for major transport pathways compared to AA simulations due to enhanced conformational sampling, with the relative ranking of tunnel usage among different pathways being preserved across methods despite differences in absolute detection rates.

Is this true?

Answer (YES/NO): NO